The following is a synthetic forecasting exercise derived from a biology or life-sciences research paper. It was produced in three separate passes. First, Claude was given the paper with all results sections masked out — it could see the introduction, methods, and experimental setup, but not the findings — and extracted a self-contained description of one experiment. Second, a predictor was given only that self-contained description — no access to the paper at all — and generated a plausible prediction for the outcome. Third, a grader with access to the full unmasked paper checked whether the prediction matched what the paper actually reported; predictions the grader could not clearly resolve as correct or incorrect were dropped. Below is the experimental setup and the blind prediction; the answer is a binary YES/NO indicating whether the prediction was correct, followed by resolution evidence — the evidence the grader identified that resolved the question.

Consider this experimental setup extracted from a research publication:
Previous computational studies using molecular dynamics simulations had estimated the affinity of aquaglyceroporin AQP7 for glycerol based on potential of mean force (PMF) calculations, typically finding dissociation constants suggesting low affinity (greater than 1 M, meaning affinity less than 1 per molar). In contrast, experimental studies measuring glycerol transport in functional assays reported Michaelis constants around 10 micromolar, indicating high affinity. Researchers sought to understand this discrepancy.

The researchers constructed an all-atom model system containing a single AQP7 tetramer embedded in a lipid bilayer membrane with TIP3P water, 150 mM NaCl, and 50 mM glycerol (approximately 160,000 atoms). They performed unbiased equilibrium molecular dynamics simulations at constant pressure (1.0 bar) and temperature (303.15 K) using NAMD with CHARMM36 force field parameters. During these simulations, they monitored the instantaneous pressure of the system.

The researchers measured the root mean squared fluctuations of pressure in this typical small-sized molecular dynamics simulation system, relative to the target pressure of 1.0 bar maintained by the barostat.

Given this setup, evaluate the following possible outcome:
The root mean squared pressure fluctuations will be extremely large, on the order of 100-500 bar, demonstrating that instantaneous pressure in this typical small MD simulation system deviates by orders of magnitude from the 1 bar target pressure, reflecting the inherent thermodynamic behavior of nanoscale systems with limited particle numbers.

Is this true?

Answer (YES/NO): YES